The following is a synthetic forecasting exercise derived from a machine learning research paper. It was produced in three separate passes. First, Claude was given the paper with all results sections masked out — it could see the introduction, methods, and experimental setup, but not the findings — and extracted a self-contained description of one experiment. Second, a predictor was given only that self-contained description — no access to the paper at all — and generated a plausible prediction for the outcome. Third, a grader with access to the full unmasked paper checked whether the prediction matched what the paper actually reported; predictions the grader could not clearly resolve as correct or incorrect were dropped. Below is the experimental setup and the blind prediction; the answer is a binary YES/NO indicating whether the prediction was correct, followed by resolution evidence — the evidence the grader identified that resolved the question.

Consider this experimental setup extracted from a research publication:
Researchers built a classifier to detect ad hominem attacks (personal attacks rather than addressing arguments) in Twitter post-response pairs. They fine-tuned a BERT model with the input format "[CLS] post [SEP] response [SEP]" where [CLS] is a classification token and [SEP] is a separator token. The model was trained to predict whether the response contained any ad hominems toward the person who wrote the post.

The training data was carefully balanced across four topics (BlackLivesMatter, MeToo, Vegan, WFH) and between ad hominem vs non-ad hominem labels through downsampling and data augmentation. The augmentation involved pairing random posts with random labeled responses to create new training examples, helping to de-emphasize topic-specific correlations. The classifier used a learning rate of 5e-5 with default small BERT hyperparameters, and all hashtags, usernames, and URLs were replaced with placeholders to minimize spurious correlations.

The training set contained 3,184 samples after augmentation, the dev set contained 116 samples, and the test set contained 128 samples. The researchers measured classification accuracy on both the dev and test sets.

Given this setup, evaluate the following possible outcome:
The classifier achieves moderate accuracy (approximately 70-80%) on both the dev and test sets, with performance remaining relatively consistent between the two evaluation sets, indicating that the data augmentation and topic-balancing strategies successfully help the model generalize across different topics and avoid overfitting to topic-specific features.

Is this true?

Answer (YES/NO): NO